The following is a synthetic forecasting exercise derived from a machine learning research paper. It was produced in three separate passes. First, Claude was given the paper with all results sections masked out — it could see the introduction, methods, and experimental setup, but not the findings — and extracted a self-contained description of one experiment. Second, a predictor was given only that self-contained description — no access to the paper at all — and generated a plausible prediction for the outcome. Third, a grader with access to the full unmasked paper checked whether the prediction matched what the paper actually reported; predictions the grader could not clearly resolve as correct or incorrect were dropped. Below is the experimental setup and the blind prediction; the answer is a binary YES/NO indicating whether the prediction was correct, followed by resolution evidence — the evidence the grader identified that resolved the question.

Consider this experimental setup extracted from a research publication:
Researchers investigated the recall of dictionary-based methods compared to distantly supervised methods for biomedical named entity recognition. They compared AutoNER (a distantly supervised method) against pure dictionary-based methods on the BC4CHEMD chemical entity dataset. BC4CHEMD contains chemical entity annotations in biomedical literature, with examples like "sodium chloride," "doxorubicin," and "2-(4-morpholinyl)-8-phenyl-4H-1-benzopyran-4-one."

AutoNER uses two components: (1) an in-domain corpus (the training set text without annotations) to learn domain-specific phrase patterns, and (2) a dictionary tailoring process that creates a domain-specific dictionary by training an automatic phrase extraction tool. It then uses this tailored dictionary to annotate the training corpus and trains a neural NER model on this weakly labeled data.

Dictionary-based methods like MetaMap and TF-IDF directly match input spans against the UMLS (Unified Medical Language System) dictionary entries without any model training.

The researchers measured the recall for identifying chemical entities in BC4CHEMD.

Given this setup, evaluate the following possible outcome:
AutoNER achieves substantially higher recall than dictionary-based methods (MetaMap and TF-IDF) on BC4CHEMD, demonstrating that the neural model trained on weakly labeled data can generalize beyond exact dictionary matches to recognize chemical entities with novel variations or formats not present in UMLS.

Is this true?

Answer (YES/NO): NO